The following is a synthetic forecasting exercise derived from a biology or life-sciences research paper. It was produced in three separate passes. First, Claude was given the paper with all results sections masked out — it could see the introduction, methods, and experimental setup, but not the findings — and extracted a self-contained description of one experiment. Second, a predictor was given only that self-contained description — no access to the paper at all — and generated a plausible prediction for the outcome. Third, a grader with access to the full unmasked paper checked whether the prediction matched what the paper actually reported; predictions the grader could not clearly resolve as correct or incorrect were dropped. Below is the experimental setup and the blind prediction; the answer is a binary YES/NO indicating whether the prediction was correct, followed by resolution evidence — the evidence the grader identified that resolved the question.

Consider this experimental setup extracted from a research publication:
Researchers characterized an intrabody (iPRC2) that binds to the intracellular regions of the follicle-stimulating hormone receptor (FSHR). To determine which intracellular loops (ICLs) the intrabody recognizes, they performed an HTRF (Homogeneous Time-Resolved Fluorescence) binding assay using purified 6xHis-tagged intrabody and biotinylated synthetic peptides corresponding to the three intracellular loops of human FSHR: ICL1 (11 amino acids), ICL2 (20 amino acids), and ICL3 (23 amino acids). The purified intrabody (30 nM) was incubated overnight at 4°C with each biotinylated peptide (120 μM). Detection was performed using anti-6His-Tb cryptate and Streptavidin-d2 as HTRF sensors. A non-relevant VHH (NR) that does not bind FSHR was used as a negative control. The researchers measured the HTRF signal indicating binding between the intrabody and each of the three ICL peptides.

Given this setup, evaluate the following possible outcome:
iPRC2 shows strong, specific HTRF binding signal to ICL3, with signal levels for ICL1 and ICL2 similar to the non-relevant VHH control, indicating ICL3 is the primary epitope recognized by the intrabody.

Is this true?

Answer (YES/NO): NO